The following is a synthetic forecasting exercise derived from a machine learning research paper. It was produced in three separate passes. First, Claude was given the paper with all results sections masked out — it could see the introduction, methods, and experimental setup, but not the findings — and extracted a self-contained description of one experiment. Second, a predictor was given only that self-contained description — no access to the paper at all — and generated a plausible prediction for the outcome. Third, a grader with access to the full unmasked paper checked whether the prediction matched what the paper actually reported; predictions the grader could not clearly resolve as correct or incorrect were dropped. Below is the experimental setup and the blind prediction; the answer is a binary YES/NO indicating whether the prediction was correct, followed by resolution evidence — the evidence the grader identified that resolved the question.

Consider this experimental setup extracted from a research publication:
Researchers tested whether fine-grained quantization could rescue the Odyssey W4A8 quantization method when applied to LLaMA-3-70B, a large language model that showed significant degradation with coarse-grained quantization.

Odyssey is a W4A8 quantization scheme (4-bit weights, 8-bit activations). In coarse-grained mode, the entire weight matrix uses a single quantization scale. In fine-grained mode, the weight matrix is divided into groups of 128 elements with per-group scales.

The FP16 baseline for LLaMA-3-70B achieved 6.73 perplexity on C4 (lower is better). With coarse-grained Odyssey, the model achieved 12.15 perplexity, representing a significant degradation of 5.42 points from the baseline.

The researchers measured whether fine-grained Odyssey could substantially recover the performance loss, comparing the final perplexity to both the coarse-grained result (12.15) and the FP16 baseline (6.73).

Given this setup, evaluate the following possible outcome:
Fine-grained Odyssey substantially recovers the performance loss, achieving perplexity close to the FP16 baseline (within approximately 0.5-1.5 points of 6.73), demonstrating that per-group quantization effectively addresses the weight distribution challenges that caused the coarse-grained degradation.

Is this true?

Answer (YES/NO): YES